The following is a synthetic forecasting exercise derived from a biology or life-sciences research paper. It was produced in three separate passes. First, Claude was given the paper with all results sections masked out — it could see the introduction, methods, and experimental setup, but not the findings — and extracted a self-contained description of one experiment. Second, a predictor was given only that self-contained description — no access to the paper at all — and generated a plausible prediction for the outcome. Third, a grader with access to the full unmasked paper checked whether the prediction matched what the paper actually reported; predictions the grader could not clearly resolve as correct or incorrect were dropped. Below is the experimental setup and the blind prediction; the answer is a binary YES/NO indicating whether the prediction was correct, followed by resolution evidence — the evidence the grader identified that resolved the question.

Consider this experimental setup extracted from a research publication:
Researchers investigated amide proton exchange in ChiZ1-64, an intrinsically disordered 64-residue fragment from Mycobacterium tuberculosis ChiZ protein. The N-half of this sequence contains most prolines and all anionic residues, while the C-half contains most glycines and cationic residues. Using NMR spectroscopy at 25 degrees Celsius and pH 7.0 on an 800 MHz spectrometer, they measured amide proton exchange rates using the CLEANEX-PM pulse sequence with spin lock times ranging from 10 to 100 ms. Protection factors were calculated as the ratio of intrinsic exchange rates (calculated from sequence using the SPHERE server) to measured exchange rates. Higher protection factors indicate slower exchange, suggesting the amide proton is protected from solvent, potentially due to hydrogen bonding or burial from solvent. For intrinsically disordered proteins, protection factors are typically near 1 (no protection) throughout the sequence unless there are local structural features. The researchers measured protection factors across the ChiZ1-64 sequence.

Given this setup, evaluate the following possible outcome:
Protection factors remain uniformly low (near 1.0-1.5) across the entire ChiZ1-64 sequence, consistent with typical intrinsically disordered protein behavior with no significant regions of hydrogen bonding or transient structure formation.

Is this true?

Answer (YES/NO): NO